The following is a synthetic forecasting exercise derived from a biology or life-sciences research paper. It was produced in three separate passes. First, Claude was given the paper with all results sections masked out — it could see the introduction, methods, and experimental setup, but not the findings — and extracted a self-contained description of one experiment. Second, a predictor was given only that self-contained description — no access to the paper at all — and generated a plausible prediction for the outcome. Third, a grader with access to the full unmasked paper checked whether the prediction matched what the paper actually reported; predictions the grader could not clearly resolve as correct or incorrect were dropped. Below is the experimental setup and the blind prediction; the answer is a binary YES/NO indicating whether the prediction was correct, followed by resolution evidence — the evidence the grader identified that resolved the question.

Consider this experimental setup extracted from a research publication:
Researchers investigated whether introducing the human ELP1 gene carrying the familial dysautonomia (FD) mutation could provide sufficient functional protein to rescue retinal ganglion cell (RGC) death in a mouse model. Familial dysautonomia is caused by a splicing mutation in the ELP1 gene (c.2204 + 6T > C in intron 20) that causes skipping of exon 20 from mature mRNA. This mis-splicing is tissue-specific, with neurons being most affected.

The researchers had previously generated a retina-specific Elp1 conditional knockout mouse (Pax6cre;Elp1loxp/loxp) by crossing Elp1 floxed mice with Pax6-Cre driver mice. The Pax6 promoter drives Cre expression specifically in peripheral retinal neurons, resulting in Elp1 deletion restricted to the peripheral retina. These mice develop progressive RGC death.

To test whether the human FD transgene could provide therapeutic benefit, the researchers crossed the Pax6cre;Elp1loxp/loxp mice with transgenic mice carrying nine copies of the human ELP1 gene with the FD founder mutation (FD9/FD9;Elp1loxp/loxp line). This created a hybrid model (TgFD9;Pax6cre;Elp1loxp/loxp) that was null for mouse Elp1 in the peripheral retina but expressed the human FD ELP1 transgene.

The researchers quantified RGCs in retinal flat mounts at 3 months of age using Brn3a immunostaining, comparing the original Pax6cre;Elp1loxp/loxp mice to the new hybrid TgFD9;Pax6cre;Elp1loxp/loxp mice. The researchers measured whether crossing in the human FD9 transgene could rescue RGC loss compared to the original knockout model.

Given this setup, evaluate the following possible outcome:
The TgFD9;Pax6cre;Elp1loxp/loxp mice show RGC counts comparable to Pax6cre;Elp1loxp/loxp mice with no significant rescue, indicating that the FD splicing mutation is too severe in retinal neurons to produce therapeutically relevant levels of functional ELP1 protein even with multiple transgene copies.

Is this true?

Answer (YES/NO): YES